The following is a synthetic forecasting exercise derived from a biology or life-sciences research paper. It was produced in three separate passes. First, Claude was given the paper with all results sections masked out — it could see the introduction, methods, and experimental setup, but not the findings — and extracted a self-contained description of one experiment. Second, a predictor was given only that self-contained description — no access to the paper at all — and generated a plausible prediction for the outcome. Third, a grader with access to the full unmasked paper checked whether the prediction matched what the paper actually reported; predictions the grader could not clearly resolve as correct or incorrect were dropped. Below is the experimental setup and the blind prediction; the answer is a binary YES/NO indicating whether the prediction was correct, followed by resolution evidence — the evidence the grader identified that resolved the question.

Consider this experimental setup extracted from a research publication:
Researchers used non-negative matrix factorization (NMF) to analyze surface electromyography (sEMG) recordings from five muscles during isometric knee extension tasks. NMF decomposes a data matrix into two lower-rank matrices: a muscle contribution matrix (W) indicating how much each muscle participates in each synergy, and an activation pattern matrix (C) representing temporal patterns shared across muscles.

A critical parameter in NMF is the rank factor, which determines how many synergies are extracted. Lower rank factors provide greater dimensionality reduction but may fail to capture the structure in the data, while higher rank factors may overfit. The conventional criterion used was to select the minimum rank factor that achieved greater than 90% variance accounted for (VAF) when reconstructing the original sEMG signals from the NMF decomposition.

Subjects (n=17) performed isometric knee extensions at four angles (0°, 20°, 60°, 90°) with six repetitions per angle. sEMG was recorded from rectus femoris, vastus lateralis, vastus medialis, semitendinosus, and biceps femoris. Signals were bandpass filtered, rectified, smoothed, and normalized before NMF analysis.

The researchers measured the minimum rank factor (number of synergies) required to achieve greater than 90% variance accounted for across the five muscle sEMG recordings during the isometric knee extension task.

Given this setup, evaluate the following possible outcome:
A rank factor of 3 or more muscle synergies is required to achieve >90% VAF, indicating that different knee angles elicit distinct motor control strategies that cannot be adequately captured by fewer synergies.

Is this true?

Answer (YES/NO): NO